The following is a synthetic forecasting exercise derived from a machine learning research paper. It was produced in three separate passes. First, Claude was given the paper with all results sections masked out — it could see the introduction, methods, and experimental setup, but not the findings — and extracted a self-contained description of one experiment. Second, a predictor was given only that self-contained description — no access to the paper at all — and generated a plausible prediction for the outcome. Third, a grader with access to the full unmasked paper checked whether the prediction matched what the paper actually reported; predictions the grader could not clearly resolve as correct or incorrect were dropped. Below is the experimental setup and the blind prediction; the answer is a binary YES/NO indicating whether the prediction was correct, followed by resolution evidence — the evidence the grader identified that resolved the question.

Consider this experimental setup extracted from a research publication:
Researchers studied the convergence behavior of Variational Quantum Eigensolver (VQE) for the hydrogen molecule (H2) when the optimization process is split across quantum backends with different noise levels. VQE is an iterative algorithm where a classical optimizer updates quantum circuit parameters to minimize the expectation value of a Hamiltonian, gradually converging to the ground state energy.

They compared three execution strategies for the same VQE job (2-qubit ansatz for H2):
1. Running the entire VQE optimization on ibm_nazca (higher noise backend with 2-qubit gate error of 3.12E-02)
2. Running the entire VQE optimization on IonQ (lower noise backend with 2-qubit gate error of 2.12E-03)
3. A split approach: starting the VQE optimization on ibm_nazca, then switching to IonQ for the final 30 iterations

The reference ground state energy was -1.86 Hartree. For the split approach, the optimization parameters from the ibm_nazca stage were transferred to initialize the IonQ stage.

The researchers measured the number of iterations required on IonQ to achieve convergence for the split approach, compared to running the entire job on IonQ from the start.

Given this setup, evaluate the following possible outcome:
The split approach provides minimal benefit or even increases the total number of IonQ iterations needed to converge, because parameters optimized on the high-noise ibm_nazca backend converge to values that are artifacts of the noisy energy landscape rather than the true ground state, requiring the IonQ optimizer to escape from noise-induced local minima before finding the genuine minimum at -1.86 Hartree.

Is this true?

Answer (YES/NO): NO